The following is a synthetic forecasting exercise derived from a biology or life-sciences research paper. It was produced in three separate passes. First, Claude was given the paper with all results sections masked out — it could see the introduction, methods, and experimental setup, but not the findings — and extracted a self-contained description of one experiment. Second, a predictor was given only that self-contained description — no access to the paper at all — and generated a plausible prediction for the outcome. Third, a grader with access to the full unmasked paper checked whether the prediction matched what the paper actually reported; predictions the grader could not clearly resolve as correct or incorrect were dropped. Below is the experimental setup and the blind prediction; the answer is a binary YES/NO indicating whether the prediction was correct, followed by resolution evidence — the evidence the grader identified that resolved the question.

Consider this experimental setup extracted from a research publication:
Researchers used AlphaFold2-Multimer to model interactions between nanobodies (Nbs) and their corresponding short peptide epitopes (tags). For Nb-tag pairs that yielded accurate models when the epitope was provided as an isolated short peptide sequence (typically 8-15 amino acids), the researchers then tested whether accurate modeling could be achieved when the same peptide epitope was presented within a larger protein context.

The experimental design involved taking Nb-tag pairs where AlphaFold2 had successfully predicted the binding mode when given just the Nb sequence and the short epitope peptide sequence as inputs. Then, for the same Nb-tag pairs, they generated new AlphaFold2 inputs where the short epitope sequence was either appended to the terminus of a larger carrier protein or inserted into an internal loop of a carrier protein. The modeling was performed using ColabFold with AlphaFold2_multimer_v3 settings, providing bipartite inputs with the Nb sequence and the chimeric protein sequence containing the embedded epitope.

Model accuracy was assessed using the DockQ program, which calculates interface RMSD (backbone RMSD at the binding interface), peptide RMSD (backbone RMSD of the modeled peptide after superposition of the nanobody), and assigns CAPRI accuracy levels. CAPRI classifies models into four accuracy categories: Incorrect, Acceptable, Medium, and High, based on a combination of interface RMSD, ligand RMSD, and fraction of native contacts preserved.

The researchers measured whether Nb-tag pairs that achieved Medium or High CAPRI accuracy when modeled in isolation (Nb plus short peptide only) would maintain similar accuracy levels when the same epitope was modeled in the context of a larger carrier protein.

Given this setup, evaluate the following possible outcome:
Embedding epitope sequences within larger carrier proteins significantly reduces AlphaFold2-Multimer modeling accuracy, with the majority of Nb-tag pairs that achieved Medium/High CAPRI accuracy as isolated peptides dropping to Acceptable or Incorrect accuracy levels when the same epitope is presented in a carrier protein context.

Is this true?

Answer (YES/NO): NO